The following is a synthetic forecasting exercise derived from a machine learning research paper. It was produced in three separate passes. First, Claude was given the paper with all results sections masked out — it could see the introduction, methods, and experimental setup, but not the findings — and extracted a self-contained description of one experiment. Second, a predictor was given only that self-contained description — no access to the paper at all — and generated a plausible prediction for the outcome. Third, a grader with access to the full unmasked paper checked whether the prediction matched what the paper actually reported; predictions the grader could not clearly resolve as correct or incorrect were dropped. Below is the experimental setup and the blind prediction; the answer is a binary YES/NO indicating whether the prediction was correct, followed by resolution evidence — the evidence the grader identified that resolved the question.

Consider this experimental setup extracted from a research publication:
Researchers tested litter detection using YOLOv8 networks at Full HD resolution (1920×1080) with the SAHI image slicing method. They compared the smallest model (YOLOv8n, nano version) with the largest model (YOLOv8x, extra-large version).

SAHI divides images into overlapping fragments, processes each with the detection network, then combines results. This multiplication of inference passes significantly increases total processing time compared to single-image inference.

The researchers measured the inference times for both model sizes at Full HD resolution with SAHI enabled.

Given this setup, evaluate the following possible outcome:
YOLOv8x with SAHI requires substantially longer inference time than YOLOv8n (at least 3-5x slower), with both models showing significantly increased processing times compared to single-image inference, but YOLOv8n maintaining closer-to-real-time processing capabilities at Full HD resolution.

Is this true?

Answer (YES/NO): NO